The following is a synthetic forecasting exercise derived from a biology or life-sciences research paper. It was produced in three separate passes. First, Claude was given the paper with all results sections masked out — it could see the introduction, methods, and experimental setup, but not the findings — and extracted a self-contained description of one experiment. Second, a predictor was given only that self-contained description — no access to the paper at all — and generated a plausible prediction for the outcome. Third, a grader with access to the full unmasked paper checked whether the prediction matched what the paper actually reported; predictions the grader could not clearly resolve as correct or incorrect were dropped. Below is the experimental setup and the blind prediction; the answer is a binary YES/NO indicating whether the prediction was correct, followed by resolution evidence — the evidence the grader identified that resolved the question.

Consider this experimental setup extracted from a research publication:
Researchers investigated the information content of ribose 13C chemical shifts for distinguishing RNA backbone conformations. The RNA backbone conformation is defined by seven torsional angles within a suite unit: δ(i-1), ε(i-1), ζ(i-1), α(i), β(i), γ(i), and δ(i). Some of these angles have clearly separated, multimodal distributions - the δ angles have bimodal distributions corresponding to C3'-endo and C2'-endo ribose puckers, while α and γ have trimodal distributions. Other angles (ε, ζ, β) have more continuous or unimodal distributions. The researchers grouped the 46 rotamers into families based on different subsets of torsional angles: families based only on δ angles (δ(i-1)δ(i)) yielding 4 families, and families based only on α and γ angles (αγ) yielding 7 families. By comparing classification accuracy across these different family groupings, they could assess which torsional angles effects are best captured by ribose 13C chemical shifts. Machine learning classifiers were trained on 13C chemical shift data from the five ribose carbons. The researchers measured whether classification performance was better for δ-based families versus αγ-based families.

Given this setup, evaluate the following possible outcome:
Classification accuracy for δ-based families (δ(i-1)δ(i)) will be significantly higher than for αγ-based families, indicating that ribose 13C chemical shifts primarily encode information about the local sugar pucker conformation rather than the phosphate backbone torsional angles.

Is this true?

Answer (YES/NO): YES